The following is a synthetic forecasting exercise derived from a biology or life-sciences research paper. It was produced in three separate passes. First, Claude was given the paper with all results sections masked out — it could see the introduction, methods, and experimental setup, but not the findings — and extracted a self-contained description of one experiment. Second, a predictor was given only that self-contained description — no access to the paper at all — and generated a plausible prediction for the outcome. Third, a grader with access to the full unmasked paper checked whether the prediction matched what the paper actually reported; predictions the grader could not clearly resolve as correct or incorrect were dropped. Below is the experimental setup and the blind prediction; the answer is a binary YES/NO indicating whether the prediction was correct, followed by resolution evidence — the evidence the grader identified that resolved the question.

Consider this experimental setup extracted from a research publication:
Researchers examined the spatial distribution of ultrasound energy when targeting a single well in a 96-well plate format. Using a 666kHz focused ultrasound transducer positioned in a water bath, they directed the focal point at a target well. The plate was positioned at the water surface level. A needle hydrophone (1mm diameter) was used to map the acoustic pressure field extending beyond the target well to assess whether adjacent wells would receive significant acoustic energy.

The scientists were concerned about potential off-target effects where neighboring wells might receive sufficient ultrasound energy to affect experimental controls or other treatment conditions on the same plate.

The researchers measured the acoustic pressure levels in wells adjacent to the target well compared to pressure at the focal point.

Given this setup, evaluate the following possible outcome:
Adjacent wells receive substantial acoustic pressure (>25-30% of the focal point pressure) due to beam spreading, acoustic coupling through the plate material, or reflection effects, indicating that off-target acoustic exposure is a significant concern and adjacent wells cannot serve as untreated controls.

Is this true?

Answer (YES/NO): NO